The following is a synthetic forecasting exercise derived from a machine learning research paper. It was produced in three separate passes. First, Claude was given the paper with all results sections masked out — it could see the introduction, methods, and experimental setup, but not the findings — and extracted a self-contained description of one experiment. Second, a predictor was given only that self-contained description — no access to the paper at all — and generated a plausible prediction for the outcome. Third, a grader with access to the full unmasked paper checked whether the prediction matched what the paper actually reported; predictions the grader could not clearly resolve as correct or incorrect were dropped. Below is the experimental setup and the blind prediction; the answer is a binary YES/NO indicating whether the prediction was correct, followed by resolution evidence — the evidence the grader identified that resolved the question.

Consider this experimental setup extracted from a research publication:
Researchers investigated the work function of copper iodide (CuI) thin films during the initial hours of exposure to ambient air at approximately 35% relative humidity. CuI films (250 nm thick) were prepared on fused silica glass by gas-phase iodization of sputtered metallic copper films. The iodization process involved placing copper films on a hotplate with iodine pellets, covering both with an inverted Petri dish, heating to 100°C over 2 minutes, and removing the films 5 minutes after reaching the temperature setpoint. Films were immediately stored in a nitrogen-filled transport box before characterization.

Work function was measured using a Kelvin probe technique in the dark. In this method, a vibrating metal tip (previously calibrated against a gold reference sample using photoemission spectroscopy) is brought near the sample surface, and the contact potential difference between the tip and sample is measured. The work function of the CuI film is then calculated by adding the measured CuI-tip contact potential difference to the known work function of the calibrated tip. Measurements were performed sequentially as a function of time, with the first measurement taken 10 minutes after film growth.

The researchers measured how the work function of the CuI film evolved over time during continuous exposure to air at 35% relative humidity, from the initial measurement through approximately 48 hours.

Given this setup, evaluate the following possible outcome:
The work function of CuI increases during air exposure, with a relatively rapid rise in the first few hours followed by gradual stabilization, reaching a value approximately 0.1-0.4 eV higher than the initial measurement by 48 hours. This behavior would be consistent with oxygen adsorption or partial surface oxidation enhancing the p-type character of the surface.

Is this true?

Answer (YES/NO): NO